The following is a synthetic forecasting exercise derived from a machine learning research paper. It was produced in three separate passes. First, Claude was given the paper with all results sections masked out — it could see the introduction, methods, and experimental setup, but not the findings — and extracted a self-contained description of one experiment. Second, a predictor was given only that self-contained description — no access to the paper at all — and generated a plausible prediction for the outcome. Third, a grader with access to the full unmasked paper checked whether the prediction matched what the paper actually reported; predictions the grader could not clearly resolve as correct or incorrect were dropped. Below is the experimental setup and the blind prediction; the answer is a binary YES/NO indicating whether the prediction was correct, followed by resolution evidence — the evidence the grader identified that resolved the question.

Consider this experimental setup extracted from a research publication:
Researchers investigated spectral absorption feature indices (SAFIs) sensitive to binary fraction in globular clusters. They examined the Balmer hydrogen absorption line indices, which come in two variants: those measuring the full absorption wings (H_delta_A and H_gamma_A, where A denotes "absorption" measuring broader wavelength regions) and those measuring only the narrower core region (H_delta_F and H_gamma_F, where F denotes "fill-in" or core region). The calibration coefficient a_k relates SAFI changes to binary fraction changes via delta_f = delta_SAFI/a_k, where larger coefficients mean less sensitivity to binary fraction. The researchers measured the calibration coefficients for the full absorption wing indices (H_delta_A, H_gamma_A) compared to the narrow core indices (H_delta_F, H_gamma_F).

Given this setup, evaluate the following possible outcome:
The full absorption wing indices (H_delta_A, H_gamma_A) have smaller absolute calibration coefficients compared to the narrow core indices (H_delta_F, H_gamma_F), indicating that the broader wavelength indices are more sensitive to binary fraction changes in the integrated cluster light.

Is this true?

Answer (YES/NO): NO